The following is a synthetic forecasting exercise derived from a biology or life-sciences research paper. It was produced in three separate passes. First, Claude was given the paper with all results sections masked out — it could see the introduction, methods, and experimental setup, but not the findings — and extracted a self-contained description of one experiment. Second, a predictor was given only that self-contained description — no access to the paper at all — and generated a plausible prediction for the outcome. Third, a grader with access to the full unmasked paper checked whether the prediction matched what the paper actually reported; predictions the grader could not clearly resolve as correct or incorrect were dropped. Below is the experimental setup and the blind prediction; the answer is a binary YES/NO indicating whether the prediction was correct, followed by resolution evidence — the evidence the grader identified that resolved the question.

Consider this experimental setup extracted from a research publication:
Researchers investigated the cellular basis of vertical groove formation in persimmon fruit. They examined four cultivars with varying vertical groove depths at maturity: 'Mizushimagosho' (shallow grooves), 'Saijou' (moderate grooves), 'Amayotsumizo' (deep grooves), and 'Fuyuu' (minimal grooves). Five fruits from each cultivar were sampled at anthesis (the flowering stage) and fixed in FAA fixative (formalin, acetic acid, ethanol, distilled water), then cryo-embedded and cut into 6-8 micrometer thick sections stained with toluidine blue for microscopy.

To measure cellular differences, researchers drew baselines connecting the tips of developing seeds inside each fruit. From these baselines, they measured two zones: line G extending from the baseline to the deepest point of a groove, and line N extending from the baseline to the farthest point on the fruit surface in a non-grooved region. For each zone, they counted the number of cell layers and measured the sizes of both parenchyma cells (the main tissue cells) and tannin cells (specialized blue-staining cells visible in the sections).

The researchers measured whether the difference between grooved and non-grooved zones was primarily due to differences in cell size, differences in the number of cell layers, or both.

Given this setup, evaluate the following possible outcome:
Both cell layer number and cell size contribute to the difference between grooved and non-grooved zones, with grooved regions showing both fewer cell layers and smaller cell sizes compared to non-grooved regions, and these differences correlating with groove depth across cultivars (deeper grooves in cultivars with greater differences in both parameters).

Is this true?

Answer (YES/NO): NO